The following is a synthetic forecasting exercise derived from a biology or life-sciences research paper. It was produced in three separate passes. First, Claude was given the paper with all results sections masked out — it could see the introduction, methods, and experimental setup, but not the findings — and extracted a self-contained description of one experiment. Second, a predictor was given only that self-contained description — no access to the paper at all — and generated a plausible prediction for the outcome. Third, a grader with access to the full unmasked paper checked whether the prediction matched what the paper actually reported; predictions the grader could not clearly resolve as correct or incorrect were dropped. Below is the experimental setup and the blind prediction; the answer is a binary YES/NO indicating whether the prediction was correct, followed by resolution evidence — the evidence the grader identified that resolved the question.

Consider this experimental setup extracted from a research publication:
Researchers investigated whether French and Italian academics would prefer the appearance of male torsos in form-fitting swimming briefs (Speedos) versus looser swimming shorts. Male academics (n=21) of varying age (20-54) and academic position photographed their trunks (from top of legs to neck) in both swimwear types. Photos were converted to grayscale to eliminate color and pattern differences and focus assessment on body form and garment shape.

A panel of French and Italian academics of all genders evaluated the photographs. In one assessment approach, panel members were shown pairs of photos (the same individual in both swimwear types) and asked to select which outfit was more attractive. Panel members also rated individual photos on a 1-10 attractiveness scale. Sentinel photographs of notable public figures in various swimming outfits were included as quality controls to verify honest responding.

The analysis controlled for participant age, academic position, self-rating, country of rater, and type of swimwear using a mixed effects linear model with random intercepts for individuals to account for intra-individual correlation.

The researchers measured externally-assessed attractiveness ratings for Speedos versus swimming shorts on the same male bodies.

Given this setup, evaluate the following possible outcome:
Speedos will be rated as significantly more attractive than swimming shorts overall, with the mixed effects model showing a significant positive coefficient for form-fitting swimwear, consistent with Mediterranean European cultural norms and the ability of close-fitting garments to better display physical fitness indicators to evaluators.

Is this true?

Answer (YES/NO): NO